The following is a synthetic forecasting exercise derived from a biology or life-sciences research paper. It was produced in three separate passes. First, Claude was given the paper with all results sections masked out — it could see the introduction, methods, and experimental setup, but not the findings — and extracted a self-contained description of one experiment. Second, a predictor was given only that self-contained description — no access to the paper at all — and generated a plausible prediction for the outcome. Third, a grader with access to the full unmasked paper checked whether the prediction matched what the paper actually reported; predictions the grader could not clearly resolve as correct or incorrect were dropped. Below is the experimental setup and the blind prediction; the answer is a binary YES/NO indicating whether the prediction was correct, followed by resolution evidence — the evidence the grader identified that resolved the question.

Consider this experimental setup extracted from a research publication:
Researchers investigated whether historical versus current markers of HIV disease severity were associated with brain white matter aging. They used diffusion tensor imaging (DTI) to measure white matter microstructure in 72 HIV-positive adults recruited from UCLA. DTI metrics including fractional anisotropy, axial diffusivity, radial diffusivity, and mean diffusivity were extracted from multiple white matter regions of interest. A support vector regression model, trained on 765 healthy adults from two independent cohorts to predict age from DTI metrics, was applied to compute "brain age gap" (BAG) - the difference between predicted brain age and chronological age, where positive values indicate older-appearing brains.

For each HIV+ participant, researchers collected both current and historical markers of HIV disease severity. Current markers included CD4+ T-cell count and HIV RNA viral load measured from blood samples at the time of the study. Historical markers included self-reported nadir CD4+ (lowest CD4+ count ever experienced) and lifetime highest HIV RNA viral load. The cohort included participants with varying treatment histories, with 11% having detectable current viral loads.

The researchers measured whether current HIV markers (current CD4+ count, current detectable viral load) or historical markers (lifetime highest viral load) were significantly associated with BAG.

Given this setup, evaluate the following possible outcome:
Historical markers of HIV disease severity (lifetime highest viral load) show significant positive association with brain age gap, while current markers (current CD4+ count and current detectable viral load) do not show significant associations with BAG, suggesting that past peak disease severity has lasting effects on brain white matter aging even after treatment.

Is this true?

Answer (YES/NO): YES